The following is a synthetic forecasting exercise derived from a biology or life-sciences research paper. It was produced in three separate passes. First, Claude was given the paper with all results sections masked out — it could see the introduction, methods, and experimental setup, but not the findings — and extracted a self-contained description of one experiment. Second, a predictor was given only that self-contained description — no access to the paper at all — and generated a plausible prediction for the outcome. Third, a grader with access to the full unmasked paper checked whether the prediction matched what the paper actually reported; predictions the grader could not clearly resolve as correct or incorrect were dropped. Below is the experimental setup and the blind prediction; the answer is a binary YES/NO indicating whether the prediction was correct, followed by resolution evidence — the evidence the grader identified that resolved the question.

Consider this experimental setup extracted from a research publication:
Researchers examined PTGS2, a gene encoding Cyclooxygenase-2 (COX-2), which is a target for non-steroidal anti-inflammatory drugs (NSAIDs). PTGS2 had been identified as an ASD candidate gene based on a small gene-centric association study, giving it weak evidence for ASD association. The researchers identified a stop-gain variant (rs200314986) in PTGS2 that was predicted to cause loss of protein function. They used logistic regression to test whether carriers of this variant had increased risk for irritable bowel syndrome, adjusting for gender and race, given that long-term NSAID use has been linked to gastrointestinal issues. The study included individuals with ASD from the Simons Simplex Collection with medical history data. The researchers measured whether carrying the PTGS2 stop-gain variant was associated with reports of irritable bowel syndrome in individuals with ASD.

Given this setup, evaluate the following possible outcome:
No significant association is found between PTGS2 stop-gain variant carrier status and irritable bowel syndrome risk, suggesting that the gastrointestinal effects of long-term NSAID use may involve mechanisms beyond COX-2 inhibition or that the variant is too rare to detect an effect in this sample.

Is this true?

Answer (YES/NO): NO